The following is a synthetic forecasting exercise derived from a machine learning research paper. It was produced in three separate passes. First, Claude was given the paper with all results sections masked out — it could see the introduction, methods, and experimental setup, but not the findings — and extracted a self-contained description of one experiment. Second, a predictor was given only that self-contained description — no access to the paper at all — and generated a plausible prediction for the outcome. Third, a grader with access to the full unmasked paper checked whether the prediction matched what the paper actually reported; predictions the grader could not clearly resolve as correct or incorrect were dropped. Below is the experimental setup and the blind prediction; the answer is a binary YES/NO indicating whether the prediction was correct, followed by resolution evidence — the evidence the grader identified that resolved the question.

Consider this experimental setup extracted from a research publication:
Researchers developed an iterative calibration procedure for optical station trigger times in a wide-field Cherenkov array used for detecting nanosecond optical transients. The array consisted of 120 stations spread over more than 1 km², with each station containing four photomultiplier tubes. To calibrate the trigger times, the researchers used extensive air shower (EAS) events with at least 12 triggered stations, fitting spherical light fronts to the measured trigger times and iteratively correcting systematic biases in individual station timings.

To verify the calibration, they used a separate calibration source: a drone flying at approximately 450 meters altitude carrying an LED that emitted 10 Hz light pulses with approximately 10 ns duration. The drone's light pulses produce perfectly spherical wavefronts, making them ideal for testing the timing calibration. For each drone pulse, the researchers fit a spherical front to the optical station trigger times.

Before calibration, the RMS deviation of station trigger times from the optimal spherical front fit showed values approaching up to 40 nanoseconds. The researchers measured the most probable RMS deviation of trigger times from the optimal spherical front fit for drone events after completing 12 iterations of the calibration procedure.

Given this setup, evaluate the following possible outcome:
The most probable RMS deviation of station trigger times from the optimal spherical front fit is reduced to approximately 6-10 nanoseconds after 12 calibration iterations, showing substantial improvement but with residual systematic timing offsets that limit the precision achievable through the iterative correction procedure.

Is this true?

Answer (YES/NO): NO